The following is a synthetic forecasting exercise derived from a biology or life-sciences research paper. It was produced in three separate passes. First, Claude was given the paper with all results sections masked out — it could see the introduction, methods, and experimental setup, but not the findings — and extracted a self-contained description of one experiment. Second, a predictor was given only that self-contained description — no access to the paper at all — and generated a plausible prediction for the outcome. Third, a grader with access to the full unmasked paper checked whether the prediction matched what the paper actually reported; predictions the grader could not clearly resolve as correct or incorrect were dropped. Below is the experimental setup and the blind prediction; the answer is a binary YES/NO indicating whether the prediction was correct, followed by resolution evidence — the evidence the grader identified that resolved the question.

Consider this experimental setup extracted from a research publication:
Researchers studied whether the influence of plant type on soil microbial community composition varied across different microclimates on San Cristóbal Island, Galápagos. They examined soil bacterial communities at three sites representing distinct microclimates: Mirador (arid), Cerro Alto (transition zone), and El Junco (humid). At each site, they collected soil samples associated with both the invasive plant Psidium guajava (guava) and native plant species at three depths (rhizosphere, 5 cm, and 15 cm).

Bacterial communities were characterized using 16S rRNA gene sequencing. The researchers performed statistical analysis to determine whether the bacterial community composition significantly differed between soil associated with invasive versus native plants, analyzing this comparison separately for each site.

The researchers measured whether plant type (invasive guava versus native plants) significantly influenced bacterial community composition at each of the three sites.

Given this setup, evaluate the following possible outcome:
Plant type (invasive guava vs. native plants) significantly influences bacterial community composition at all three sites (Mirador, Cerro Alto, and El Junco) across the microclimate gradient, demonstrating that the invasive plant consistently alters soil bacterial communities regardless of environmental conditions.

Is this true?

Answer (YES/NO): NO